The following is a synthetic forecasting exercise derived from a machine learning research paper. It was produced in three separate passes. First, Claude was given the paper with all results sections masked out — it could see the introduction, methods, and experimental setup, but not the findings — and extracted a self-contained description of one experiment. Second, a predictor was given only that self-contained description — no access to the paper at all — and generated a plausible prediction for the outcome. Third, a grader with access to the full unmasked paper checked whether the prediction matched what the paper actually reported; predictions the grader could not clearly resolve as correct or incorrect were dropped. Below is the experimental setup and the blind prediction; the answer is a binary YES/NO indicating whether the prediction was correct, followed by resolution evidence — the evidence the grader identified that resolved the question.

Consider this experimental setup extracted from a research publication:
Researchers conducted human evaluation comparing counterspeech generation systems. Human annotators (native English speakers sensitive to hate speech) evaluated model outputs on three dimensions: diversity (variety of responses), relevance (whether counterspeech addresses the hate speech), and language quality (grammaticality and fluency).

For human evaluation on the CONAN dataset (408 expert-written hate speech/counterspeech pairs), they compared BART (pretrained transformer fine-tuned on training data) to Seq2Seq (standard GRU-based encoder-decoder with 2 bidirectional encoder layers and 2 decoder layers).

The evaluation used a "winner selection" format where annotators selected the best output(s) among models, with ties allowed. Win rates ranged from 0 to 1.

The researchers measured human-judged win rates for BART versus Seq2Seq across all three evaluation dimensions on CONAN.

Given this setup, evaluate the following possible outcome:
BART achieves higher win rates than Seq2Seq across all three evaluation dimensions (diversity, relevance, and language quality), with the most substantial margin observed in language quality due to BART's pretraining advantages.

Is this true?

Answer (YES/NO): NO